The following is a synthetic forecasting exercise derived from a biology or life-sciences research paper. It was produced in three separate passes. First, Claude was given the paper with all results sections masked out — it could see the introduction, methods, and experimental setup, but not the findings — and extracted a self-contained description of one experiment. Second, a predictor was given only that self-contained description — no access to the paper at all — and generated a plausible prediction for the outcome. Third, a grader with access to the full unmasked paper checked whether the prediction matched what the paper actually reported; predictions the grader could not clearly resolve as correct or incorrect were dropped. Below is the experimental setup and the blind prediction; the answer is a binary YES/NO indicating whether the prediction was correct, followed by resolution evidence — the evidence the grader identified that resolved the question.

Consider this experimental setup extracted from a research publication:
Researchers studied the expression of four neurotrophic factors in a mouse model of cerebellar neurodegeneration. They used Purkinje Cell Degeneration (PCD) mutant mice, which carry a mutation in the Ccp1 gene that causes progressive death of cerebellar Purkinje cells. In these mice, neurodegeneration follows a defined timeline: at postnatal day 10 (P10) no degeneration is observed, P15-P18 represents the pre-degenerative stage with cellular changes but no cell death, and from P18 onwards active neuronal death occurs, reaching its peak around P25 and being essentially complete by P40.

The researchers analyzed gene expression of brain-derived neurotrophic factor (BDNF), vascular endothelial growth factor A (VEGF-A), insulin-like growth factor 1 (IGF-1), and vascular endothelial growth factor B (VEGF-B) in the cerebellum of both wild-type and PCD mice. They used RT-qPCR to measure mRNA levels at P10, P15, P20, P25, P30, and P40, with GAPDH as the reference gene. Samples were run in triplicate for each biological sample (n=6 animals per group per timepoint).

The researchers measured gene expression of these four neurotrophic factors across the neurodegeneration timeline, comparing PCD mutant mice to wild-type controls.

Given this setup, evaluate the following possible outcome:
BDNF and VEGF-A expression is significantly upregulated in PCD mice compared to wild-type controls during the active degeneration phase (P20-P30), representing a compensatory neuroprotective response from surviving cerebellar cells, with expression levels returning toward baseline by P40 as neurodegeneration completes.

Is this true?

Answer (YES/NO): NO